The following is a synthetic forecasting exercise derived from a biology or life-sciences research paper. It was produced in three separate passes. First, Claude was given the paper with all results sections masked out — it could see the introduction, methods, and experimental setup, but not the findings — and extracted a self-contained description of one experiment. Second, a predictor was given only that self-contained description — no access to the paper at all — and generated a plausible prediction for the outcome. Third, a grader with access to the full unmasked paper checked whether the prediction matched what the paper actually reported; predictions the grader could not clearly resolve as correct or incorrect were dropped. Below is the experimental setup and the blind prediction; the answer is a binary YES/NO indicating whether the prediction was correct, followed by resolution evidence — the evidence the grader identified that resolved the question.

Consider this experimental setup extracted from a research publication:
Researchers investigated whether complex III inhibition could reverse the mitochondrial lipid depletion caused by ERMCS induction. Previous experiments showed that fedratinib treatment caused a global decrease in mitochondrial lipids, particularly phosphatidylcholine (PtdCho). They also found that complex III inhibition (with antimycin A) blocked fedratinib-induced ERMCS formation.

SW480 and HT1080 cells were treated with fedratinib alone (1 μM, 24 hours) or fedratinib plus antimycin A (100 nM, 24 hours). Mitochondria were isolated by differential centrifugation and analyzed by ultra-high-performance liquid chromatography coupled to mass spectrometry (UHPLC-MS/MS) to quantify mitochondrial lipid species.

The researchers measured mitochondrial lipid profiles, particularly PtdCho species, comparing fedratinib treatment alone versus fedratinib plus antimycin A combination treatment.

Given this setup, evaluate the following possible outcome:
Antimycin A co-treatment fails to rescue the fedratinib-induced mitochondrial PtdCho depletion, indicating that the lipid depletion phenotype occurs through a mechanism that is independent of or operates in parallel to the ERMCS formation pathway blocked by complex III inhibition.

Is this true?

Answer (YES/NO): NO